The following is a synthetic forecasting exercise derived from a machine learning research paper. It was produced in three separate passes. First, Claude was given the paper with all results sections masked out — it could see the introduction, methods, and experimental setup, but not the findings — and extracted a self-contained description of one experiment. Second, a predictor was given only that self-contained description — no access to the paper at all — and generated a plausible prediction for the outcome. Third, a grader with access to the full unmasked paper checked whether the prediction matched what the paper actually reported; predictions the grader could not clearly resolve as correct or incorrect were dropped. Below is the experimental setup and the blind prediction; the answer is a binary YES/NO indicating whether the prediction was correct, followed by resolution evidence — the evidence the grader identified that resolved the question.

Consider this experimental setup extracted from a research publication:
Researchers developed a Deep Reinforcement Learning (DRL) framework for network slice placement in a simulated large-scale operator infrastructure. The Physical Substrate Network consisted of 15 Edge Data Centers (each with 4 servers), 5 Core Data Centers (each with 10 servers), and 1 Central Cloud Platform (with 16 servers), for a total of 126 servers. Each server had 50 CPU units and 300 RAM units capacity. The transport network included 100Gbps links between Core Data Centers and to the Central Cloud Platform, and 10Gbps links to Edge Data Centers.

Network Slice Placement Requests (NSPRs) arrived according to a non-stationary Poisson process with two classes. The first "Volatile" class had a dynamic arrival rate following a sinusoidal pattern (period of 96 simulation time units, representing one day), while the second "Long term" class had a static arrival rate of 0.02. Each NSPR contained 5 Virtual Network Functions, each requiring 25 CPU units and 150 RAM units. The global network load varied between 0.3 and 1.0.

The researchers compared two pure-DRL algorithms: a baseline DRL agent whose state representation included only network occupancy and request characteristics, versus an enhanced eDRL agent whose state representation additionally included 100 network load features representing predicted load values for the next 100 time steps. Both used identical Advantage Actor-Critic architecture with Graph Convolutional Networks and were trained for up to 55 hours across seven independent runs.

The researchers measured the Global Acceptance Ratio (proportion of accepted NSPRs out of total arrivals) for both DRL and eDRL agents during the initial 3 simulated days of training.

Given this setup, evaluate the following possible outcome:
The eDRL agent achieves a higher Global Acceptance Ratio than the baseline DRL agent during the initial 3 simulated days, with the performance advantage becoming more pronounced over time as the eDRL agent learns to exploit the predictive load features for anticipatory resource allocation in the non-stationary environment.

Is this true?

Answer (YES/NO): NO